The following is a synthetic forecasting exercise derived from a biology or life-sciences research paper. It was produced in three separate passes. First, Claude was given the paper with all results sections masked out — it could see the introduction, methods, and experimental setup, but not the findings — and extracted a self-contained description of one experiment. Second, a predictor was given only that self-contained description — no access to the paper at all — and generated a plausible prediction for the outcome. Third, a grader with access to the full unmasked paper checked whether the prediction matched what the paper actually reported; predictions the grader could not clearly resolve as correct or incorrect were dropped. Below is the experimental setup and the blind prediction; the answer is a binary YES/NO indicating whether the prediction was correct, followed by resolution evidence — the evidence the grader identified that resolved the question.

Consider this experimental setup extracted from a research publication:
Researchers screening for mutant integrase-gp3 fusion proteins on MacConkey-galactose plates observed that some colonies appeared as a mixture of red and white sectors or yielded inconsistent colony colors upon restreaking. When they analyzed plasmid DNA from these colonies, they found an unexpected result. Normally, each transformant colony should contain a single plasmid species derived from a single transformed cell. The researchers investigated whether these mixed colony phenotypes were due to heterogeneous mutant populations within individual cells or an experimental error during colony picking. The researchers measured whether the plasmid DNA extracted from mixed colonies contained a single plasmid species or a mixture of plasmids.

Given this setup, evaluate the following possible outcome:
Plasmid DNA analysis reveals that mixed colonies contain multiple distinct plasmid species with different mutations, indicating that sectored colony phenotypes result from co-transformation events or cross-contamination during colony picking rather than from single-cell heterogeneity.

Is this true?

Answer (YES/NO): YES